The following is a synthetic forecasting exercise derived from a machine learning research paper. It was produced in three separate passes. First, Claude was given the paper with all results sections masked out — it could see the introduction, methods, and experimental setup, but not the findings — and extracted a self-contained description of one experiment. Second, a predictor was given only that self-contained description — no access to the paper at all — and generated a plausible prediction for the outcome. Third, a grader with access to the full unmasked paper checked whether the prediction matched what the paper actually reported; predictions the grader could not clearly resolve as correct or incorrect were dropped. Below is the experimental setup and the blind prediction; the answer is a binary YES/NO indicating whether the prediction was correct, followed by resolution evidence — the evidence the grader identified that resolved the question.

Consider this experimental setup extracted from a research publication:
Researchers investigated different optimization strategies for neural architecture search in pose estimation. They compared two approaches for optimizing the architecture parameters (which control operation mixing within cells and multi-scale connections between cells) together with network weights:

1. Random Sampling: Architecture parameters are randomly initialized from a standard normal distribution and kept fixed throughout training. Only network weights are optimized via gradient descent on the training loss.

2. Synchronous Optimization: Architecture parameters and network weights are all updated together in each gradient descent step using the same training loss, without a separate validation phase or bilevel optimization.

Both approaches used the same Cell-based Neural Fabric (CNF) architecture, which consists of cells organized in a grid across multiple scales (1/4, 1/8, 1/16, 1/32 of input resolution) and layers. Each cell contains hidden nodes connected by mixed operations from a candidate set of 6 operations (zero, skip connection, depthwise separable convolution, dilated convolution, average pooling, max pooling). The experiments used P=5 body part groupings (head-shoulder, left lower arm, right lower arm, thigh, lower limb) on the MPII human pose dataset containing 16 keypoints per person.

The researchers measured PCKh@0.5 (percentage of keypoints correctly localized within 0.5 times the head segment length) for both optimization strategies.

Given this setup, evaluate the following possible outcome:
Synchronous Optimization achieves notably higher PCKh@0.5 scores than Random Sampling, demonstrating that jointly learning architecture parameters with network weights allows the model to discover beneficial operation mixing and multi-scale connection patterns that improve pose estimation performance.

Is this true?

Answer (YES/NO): NO